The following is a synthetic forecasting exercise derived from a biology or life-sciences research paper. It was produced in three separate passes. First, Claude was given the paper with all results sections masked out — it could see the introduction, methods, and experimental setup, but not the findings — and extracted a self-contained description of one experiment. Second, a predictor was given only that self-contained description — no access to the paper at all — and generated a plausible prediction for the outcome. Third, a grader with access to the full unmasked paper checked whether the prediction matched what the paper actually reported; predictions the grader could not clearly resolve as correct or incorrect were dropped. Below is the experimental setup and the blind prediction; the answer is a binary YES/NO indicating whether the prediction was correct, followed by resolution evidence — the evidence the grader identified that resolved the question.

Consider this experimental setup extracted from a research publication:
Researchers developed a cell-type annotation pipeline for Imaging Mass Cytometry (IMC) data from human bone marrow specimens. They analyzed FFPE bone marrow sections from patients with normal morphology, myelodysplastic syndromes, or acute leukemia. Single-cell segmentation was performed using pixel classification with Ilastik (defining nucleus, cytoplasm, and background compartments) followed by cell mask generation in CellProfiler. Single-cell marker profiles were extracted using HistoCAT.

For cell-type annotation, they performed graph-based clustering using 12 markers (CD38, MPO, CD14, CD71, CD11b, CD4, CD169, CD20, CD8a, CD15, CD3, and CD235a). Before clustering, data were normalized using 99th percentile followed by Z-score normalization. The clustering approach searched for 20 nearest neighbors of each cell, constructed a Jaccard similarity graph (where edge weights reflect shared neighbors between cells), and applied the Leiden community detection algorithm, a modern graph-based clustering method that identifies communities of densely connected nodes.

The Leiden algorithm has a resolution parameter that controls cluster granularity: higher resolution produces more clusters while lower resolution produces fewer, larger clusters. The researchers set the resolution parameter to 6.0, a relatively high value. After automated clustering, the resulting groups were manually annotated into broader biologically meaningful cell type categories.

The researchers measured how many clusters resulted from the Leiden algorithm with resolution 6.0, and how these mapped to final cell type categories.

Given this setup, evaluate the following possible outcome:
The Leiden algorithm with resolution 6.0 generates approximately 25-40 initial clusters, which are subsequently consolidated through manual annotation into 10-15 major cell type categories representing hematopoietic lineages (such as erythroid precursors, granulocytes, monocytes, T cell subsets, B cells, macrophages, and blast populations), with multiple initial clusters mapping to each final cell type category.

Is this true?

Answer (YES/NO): NO